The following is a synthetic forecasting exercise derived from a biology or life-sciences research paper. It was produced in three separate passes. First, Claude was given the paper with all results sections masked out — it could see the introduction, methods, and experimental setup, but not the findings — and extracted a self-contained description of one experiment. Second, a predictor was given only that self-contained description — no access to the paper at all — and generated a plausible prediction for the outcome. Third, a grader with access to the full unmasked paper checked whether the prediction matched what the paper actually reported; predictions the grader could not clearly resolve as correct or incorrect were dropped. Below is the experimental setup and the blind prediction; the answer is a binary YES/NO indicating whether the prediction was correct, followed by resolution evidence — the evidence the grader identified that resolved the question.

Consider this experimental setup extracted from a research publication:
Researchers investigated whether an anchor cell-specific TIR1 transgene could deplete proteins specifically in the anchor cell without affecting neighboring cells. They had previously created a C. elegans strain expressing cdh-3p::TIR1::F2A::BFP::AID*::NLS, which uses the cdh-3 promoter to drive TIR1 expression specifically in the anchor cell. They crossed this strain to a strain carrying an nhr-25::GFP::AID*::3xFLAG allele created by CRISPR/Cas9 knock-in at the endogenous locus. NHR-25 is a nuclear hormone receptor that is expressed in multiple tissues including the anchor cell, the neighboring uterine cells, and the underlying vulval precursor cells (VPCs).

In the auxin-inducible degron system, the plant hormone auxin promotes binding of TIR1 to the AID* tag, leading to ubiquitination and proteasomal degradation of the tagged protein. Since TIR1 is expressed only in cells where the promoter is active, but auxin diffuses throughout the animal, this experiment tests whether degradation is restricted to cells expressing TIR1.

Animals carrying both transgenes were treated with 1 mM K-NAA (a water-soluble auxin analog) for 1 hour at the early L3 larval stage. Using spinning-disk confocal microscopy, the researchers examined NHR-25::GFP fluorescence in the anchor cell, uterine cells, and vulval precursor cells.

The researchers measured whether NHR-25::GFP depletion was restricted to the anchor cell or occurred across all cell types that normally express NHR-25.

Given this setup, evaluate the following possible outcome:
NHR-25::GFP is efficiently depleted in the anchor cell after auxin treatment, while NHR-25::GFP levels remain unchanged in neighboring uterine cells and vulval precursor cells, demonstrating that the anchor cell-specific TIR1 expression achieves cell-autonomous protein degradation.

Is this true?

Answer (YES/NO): YES